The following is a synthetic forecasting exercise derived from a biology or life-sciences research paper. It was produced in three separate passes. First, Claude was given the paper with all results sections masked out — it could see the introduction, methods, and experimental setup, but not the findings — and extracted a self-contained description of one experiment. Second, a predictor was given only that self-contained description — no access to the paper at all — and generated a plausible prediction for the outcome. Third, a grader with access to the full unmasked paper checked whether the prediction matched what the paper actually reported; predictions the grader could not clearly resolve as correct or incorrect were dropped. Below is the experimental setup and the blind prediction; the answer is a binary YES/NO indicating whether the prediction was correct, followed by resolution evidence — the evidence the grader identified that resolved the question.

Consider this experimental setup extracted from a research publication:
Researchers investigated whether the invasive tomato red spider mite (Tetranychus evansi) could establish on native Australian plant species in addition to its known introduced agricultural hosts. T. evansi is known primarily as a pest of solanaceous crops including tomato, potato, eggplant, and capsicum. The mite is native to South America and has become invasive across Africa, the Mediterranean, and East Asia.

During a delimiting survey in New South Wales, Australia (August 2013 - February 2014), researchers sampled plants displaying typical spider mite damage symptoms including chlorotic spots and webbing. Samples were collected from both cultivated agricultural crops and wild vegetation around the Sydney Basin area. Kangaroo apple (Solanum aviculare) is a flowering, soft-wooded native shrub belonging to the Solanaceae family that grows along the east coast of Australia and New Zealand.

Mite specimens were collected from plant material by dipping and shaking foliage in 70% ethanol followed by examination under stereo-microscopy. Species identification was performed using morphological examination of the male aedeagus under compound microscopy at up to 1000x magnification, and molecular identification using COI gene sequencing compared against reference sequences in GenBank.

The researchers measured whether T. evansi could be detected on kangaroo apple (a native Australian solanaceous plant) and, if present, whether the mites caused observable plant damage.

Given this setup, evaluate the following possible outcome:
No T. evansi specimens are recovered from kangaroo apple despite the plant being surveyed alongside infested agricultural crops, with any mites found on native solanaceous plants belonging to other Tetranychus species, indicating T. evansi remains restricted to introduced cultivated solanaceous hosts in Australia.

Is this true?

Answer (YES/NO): NO